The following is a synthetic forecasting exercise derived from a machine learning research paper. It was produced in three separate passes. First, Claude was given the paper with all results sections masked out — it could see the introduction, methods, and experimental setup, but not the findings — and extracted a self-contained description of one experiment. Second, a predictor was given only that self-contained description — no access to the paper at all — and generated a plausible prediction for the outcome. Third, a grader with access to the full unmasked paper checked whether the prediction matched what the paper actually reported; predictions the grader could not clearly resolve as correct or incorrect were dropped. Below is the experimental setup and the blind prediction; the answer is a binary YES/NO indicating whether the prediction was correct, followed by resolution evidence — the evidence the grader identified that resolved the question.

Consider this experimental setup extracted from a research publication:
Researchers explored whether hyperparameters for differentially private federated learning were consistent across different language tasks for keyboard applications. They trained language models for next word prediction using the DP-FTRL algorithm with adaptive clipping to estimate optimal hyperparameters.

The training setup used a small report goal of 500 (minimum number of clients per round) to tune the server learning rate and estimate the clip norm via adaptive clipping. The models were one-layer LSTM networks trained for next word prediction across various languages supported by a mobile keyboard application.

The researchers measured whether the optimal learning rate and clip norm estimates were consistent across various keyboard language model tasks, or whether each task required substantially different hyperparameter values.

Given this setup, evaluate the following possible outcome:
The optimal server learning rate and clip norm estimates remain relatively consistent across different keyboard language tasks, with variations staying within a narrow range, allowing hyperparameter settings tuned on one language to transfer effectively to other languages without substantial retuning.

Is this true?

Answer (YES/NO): YES